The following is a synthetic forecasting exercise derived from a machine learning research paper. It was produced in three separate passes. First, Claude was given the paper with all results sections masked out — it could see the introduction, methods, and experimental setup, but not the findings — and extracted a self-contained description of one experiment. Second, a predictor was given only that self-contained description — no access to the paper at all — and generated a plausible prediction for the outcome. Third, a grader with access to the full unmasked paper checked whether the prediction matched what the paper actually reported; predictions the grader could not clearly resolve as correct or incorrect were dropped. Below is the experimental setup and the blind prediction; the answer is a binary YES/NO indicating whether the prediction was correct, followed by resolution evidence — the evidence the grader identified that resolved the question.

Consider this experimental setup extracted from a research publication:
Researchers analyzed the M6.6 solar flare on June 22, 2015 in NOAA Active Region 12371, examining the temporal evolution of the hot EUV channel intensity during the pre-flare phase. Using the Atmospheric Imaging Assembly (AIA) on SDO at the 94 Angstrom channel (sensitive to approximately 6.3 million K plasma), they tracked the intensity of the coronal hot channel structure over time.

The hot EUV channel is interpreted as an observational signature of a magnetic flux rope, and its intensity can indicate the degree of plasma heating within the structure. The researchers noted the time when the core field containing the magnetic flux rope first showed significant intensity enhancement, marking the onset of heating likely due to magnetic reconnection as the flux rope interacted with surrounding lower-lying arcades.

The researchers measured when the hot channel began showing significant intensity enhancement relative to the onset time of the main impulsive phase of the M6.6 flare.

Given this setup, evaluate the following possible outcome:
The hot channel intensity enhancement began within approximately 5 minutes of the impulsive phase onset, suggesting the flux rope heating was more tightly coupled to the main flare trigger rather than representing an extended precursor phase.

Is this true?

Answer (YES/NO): NO